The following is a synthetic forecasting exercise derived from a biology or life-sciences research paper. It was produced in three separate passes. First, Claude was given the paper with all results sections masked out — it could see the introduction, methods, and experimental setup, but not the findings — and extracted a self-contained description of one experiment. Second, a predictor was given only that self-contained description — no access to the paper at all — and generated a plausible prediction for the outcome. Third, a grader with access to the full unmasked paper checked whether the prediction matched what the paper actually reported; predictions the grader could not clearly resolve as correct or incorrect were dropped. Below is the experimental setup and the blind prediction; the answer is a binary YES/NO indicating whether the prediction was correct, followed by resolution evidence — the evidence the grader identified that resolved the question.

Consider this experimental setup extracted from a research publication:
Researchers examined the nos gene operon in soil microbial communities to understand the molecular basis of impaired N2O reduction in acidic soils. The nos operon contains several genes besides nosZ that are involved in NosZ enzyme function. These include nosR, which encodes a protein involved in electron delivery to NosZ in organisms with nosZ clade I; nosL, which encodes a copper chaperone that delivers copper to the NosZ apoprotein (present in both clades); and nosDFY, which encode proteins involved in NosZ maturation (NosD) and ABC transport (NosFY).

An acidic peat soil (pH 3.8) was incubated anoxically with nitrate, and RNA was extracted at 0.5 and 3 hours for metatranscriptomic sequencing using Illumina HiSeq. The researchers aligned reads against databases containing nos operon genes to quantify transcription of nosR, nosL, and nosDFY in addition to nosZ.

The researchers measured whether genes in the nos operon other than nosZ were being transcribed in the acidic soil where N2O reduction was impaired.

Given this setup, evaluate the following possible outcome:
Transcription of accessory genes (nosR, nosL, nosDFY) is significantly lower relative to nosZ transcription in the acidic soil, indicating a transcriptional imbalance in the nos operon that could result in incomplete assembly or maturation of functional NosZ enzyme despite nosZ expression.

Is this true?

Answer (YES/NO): NO